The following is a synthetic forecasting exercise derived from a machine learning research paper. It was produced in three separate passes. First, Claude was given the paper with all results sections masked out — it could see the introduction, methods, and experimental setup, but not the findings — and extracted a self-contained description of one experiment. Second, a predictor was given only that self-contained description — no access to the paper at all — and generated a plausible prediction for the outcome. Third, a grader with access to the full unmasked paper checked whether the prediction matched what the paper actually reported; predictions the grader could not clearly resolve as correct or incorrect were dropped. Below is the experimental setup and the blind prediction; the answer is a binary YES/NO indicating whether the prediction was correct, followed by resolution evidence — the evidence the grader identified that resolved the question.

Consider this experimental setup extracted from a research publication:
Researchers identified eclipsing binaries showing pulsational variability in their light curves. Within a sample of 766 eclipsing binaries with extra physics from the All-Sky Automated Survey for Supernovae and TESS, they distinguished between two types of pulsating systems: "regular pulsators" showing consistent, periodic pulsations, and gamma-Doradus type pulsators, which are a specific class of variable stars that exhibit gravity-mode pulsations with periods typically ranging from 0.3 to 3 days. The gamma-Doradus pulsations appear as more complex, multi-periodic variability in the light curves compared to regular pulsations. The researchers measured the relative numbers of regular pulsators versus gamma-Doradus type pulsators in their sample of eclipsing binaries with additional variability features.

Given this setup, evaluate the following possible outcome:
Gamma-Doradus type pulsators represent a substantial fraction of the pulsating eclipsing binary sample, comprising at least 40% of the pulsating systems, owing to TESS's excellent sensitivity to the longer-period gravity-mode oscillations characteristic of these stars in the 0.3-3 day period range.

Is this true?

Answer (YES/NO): NO